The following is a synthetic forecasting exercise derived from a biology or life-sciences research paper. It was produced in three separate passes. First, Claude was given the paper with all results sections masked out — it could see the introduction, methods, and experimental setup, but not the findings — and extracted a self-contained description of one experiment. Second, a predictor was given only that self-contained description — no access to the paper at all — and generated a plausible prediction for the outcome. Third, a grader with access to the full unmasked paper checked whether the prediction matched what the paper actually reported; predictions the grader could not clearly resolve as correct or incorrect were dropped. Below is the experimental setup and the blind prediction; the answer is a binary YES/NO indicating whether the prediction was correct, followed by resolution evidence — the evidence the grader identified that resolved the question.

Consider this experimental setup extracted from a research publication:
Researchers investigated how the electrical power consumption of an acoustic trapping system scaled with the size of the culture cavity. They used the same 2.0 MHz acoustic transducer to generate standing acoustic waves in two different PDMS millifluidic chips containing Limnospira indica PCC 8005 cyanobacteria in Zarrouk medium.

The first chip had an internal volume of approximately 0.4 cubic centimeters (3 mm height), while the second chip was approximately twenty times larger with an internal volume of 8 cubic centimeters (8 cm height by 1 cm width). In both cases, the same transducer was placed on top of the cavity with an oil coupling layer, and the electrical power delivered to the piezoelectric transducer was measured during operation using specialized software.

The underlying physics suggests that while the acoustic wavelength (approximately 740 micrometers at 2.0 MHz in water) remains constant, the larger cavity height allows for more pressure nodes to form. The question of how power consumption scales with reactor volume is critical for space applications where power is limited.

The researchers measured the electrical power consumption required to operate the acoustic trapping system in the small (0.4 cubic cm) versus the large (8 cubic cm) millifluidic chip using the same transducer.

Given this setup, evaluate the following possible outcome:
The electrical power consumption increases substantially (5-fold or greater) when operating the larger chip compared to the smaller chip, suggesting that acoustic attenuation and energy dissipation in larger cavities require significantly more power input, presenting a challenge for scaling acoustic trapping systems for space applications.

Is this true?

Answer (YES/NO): NO